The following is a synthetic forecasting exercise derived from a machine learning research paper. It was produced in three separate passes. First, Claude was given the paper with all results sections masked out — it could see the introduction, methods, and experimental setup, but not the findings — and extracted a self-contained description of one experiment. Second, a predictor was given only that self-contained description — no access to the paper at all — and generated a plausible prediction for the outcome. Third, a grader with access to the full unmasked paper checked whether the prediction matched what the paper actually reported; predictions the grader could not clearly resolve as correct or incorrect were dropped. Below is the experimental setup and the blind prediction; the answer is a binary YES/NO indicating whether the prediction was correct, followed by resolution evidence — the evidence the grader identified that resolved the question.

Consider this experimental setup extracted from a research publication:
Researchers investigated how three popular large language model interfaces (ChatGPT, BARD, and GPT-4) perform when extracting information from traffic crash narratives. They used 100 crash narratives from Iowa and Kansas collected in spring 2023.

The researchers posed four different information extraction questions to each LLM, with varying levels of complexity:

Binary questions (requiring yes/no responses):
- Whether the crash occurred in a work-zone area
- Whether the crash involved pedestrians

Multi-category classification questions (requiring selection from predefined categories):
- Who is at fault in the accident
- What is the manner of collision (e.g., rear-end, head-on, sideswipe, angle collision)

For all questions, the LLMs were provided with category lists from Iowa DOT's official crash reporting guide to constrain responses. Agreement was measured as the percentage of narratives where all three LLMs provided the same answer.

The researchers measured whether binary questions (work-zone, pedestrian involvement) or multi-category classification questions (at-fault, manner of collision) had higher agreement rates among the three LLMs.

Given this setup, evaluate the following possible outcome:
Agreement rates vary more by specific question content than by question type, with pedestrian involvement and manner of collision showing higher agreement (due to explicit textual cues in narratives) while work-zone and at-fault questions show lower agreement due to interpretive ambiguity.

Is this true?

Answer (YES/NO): NO